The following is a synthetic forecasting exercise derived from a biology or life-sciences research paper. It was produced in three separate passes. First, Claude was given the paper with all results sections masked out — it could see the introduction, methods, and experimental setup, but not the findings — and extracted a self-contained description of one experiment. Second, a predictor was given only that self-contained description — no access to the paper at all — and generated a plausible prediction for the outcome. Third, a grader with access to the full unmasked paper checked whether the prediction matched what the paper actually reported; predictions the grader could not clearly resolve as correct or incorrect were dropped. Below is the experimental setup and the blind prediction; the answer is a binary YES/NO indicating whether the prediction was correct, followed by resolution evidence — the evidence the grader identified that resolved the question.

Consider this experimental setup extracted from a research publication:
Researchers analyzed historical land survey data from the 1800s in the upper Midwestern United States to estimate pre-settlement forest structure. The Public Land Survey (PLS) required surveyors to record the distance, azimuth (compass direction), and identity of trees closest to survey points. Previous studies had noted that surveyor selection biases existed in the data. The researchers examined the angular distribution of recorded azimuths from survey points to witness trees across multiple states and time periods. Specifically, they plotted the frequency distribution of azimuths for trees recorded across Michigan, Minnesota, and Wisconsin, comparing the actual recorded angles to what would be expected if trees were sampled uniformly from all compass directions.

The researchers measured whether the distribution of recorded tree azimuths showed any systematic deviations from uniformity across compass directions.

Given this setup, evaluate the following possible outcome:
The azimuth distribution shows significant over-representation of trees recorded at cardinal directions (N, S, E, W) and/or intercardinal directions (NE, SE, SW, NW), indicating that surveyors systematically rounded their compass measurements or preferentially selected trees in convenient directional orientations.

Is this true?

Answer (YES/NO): NO